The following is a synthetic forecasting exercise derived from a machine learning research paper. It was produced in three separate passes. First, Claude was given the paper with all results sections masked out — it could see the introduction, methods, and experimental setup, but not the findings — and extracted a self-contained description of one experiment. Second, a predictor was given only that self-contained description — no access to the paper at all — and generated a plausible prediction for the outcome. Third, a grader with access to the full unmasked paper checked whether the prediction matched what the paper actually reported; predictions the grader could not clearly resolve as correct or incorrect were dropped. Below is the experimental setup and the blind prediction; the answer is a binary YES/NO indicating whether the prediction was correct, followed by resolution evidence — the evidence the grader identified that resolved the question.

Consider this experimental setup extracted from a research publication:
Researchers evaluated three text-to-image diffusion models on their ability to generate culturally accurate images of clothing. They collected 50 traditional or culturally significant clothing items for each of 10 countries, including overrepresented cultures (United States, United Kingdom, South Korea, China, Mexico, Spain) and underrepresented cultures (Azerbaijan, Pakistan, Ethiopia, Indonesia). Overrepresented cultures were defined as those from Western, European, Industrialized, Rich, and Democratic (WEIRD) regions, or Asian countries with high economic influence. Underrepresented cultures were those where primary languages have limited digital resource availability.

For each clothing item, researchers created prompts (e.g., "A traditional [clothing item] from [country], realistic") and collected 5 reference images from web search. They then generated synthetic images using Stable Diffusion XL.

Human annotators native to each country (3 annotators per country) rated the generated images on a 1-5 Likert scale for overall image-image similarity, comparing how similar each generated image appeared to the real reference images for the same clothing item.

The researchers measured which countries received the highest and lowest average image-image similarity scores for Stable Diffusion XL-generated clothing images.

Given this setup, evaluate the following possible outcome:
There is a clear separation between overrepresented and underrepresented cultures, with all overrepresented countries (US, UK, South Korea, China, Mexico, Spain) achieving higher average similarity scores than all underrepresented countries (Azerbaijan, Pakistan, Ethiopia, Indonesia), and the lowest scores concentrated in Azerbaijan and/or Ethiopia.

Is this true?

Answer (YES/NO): NO